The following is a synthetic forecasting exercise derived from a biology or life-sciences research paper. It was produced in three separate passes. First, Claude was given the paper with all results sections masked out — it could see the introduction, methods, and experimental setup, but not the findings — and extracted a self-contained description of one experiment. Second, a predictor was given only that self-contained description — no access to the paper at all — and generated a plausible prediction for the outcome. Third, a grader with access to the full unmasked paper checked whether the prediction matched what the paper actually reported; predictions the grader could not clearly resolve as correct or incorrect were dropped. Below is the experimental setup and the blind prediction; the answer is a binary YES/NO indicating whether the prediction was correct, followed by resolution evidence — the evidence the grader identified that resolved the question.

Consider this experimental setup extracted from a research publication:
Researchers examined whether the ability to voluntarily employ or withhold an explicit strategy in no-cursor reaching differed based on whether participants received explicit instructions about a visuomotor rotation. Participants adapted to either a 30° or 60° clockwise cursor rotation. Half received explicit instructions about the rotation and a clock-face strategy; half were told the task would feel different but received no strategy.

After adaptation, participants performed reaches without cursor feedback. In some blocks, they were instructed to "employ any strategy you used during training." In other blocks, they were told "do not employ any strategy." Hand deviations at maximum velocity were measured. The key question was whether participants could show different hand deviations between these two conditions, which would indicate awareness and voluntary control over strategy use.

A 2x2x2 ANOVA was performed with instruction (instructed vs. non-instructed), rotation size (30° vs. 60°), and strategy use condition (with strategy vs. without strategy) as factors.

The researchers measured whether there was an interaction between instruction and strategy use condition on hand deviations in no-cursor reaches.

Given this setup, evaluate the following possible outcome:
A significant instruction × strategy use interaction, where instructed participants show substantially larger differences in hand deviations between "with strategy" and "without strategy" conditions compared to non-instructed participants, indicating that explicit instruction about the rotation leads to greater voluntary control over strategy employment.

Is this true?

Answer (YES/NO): YES